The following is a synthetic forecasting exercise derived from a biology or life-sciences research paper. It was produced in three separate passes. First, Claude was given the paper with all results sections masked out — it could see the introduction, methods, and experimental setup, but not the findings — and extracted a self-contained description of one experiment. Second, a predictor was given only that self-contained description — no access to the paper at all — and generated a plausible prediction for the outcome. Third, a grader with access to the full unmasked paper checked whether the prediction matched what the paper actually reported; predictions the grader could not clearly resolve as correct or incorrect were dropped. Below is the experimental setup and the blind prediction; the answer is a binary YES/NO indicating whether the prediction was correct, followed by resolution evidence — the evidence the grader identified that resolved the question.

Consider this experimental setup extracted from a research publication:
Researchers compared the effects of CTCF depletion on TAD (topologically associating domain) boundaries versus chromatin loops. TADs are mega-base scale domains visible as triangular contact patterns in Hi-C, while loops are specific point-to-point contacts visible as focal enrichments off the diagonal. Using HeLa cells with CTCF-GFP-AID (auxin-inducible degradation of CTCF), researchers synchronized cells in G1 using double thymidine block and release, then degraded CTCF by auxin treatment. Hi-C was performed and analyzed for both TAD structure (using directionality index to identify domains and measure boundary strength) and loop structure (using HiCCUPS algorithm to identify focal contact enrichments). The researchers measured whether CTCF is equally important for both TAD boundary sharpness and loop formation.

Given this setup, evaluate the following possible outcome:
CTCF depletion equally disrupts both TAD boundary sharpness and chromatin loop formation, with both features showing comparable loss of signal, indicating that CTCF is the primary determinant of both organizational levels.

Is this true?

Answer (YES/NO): NO